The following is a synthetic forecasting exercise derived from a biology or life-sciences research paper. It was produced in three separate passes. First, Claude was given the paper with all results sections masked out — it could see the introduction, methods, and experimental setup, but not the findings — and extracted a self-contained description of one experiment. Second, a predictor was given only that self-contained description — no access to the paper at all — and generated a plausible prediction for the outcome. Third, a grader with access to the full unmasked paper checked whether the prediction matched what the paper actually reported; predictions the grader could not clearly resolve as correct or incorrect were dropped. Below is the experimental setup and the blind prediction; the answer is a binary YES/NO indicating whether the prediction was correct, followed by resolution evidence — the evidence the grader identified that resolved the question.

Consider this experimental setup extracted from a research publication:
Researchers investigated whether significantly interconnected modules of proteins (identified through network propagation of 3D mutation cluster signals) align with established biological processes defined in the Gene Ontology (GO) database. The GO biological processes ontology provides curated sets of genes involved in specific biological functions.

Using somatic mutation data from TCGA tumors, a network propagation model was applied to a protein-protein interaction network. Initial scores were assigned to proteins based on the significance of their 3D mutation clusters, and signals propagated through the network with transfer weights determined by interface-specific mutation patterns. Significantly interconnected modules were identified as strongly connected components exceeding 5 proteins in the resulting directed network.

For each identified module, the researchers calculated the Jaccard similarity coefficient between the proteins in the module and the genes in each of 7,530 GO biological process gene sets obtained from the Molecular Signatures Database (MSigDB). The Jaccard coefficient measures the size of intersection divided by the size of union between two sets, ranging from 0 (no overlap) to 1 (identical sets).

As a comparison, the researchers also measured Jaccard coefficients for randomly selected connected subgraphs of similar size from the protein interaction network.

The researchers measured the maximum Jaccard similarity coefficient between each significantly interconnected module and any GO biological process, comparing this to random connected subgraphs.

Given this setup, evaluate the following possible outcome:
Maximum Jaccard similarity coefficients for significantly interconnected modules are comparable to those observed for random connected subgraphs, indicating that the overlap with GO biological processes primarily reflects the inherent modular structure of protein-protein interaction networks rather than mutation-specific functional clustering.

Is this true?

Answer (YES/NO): NO